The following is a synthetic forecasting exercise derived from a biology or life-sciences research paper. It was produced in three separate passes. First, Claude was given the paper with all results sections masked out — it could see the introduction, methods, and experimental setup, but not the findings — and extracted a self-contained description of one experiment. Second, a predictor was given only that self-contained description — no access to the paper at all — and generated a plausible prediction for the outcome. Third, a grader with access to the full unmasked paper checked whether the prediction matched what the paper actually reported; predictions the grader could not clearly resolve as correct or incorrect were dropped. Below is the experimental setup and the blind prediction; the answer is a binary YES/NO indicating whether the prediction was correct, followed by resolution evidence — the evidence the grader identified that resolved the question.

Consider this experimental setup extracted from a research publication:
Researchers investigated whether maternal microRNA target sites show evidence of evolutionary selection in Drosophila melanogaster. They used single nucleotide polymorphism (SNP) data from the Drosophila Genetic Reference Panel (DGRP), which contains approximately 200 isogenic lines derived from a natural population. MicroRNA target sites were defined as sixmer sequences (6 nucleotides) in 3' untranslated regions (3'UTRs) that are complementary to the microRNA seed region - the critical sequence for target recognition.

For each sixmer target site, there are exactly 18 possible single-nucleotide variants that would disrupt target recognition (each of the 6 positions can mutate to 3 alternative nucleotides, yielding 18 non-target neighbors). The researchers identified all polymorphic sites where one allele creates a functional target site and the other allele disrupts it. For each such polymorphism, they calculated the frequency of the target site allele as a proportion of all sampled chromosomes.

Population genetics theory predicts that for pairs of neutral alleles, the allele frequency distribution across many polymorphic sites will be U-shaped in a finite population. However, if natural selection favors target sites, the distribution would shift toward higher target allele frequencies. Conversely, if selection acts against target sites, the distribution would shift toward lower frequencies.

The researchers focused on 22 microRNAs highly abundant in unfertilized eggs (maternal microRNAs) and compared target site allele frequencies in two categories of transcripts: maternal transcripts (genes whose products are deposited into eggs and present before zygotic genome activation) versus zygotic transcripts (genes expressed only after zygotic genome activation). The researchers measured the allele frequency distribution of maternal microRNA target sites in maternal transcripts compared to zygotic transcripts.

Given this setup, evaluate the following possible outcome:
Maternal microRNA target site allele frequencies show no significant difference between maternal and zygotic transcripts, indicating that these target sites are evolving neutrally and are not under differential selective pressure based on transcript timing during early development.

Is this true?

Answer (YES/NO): NO